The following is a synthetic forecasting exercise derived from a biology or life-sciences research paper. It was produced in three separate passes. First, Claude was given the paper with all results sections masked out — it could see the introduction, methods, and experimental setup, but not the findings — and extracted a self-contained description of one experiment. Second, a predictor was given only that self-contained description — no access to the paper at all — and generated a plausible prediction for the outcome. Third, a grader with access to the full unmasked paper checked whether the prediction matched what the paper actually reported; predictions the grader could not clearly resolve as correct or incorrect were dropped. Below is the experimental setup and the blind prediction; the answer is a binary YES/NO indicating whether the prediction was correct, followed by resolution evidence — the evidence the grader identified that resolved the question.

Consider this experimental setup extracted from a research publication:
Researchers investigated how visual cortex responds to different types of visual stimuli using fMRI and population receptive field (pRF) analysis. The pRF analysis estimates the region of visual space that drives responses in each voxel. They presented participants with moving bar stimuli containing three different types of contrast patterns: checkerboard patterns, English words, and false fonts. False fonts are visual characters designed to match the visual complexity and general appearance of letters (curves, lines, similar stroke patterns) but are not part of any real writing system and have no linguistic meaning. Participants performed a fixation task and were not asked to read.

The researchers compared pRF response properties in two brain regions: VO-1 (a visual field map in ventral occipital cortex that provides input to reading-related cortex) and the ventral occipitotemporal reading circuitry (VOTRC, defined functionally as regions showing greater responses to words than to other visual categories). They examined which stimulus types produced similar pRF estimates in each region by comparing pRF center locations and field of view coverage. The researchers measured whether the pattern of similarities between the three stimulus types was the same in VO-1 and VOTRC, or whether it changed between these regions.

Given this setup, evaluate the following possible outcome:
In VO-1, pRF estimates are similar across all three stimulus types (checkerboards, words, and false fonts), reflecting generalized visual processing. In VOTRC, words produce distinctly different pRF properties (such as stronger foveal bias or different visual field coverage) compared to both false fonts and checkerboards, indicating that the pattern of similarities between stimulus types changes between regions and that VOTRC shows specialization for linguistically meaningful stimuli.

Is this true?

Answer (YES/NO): NO